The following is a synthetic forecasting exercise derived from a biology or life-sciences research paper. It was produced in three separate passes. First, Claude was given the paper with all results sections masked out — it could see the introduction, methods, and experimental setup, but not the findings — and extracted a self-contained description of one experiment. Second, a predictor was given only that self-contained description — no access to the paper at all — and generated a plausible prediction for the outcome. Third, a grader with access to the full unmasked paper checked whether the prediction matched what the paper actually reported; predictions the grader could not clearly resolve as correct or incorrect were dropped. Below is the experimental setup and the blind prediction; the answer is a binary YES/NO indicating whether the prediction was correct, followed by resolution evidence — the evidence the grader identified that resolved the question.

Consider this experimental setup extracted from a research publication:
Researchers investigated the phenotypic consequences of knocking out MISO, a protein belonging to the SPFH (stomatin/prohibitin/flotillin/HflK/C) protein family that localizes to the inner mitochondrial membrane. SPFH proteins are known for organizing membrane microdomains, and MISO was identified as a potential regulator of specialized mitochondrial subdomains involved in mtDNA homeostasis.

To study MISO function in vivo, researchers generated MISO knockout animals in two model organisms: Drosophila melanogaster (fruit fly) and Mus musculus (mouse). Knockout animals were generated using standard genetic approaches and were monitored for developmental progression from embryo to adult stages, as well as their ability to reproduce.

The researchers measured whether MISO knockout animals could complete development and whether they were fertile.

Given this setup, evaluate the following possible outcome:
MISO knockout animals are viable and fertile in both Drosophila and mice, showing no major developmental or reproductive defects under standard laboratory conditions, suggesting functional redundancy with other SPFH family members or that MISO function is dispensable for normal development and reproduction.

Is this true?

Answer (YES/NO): YES